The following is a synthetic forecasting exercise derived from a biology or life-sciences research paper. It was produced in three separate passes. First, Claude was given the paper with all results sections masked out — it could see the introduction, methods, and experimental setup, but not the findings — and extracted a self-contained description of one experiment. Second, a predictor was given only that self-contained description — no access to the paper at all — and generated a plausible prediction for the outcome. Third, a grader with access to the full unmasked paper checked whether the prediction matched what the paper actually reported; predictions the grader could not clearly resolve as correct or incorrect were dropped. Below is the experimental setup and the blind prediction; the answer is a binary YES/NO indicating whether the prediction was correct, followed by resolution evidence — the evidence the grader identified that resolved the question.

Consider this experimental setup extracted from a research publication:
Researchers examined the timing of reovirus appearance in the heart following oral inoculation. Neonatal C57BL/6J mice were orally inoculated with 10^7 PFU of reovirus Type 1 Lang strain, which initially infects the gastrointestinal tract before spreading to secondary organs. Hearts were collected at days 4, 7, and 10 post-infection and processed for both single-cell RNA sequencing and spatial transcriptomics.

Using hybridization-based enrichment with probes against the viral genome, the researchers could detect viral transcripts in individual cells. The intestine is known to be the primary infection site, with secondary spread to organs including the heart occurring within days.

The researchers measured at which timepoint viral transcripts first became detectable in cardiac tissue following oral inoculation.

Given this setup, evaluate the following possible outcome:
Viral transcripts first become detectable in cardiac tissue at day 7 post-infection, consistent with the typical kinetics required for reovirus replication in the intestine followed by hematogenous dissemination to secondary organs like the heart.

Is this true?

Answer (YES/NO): NO